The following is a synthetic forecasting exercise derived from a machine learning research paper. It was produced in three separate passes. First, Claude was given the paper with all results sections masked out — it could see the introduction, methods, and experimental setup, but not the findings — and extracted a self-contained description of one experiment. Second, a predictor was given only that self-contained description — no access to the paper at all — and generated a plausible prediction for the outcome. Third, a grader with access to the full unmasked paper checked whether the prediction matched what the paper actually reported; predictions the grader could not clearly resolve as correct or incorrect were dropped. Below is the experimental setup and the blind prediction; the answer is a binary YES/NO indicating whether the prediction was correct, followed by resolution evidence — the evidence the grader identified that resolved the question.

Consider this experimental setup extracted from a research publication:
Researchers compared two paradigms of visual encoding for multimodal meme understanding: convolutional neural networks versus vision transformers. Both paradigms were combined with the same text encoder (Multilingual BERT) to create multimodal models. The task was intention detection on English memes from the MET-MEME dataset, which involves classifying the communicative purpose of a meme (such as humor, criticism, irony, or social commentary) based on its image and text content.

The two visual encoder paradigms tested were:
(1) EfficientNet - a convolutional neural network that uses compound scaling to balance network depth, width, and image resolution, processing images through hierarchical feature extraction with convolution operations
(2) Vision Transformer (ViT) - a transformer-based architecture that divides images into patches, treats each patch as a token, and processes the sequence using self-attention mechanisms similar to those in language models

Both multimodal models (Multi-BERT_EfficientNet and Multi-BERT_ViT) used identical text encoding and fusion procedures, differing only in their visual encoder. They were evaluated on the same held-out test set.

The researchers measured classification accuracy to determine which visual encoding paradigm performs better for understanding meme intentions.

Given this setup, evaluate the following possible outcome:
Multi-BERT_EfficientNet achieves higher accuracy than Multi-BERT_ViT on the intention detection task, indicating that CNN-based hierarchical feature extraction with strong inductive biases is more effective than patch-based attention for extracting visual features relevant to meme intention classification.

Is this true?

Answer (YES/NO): YES